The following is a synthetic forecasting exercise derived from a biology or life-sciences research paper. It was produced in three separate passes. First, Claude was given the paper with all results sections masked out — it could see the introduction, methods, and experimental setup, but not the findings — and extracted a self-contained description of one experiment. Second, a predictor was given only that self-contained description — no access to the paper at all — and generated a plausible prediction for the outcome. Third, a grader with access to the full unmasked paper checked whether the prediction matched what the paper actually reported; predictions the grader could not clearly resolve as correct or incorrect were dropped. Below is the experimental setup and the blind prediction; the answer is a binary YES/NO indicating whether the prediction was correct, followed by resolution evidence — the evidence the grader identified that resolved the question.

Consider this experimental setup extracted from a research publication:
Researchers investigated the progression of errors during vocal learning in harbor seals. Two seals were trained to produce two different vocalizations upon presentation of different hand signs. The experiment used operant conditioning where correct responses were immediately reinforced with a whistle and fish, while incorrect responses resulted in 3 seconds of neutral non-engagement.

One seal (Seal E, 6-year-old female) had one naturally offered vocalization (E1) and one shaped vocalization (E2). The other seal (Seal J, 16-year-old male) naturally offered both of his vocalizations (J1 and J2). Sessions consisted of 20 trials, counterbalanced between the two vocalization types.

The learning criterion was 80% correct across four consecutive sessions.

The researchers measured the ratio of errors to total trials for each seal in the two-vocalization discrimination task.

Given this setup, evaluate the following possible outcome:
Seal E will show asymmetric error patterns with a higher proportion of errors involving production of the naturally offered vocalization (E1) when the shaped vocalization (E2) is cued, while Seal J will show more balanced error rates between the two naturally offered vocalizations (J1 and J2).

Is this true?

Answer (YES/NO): NO